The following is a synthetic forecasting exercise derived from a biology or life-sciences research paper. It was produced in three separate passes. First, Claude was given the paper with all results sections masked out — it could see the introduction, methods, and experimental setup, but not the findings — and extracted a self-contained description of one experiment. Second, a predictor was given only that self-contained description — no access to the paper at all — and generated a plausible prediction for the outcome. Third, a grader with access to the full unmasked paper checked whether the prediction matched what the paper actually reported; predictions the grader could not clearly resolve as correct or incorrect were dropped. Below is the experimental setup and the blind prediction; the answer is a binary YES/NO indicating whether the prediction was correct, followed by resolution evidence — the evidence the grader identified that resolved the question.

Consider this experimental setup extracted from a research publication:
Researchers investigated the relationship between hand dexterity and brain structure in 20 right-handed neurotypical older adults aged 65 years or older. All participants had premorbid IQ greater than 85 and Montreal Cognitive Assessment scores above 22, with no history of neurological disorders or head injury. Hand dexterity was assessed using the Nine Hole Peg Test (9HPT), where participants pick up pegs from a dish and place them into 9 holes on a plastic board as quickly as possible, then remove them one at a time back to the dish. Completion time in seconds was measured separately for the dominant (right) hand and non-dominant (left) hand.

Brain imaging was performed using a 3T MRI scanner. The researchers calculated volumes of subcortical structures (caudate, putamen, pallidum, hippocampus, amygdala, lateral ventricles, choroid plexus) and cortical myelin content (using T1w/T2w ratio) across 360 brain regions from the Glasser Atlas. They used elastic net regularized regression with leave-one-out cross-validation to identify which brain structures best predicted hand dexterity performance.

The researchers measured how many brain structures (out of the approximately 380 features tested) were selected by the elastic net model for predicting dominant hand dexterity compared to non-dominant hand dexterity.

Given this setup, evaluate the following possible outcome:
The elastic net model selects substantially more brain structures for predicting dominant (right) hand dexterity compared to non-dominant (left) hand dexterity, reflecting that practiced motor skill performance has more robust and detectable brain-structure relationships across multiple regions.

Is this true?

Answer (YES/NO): YES